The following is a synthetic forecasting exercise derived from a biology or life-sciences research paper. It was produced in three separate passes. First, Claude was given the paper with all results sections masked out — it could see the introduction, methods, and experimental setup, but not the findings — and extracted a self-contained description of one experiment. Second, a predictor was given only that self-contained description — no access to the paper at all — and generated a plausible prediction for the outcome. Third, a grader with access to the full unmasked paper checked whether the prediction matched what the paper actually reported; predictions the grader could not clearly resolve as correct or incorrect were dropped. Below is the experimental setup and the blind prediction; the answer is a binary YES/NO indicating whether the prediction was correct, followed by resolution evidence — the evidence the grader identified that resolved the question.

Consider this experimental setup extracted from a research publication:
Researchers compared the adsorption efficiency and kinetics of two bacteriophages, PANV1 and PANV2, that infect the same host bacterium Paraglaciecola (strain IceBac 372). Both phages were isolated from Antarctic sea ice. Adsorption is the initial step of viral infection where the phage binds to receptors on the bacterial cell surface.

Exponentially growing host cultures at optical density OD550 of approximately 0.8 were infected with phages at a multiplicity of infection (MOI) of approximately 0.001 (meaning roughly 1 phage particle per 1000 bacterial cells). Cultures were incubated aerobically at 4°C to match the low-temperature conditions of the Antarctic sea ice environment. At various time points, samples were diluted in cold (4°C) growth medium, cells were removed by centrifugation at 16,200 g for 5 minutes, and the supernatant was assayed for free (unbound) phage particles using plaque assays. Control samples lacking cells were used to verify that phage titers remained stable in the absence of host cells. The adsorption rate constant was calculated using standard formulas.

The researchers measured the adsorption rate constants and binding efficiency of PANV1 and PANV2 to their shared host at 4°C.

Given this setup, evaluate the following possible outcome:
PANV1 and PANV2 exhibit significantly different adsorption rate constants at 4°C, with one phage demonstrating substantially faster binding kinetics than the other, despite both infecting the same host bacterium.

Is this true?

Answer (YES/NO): YES